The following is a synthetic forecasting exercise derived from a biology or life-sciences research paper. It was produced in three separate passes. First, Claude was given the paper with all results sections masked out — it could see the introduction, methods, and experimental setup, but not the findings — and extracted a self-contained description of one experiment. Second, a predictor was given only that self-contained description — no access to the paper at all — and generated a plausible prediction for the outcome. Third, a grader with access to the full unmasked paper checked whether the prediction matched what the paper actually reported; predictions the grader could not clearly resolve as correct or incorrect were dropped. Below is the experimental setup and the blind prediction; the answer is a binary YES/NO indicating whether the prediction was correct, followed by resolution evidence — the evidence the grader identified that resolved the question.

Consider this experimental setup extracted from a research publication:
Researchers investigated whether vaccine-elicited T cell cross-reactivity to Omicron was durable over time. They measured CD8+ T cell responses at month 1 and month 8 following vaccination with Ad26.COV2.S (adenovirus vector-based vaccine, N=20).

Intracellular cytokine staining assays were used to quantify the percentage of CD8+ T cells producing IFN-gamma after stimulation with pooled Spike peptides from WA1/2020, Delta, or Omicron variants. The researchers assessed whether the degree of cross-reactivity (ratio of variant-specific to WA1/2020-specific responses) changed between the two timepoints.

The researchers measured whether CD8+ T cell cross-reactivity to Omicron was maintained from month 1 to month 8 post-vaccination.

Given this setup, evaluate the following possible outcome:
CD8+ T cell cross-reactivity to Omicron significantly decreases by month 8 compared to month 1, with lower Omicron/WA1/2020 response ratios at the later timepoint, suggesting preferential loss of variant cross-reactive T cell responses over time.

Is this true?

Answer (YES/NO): NO